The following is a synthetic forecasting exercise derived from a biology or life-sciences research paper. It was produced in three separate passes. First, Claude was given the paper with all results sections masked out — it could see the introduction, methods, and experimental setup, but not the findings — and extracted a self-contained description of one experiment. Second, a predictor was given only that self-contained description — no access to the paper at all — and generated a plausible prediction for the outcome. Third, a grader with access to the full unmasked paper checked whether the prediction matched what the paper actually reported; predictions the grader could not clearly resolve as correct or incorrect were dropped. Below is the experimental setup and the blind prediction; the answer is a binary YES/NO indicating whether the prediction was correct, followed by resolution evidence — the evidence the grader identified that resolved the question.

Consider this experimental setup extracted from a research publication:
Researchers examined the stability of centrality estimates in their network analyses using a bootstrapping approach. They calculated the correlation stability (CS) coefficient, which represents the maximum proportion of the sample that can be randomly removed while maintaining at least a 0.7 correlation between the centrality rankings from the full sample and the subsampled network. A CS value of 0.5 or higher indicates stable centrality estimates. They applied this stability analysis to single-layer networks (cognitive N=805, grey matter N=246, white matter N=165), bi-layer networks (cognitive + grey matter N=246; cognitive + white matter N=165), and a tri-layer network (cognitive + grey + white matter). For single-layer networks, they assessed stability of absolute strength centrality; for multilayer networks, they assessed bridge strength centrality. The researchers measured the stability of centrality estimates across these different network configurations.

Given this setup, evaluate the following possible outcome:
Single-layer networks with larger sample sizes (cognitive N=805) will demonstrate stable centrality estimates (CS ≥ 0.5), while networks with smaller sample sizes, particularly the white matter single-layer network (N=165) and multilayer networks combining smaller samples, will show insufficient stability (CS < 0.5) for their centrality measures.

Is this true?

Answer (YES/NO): YES